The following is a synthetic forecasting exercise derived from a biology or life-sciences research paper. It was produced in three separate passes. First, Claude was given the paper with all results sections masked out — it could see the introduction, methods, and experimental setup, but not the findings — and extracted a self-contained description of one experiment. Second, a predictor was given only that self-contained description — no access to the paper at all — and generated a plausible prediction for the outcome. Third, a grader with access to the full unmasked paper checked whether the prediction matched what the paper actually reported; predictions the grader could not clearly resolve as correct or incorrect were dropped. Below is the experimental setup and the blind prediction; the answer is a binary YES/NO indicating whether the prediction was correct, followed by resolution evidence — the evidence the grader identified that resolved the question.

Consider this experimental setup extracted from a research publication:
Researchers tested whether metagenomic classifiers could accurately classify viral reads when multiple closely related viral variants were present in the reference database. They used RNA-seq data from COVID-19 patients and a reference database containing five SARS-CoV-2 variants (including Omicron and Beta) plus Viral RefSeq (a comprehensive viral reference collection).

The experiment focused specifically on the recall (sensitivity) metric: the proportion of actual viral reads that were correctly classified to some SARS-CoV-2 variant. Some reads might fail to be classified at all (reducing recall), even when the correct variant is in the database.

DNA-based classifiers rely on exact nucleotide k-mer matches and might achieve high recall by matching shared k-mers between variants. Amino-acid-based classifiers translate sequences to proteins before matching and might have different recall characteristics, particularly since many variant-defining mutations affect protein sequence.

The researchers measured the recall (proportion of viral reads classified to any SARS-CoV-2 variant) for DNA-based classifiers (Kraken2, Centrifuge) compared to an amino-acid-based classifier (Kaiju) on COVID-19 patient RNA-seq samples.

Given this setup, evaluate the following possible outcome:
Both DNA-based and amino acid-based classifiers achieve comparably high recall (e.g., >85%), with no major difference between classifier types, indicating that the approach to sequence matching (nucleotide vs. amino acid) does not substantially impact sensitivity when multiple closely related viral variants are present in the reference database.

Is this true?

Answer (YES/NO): NO